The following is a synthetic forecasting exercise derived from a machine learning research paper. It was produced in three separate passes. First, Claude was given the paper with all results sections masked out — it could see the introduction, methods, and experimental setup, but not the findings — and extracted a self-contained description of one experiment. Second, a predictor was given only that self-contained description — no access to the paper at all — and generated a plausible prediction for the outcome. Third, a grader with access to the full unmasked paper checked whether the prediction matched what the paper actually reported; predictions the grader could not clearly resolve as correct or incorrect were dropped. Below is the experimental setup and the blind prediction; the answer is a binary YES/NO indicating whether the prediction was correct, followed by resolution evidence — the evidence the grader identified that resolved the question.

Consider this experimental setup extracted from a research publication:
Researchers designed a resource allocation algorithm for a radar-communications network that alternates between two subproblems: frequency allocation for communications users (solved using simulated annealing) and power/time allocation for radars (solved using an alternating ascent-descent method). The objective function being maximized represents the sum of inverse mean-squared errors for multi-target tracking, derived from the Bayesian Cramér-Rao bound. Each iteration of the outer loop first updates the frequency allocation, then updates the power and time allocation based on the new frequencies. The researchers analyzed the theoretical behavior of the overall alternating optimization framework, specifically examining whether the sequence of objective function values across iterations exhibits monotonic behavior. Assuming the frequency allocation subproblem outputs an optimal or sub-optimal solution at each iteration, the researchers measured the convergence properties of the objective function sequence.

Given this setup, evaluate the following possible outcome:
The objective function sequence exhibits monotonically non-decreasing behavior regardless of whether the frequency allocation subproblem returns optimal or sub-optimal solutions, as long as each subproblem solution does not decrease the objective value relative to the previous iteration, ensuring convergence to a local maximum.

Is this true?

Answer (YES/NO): NO